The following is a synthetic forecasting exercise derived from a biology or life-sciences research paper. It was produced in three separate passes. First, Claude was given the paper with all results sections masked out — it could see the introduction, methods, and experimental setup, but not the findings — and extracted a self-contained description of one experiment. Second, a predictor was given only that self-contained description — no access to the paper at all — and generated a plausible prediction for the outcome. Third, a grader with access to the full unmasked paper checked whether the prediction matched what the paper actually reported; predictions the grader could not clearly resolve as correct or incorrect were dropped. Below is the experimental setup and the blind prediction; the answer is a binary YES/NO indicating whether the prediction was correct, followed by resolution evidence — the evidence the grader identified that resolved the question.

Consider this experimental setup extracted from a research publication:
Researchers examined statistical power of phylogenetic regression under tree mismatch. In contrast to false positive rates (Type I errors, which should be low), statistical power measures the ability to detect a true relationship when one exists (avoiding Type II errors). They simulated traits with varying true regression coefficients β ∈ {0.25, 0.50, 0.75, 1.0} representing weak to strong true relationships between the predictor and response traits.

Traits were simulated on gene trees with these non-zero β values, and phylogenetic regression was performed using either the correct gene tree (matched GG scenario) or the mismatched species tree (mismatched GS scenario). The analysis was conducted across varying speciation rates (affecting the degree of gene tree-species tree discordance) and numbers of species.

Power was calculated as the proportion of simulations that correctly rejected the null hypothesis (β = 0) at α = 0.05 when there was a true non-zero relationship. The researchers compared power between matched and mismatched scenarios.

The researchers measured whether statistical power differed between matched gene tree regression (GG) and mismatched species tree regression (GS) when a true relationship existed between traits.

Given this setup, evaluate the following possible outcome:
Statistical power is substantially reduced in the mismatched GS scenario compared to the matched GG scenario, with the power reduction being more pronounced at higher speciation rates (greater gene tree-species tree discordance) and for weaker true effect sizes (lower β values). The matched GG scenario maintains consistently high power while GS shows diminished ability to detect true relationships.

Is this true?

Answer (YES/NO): NO